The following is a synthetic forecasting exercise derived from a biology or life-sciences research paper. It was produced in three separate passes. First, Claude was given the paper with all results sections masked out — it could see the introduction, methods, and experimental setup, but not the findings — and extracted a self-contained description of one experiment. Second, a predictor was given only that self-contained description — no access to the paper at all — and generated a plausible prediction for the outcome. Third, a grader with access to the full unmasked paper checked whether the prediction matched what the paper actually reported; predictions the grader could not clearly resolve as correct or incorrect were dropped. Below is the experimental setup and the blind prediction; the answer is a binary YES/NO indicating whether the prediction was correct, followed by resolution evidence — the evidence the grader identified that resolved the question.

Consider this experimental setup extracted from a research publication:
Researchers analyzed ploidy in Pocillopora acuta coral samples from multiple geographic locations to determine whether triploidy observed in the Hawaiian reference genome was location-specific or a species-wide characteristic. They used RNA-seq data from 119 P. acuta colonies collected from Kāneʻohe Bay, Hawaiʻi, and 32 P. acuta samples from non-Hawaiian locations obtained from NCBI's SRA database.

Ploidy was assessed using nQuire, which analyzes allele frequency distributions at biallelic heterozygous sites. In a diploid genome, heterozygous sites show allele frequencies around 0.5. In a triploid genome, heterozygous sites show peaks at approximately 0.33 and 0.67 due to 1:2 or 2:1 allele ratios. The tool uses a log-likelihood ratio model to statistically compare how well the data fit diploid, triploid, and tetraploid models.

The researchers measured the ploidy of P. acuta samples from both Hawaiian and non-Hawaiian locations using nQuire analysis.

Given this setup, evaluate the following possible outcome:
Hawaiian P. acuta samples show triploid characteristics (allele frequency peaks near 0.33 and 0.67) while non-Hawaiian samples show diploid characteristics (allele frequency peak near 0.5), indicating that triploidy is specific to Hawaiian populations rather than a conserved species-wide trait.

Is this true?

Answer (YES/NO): YES